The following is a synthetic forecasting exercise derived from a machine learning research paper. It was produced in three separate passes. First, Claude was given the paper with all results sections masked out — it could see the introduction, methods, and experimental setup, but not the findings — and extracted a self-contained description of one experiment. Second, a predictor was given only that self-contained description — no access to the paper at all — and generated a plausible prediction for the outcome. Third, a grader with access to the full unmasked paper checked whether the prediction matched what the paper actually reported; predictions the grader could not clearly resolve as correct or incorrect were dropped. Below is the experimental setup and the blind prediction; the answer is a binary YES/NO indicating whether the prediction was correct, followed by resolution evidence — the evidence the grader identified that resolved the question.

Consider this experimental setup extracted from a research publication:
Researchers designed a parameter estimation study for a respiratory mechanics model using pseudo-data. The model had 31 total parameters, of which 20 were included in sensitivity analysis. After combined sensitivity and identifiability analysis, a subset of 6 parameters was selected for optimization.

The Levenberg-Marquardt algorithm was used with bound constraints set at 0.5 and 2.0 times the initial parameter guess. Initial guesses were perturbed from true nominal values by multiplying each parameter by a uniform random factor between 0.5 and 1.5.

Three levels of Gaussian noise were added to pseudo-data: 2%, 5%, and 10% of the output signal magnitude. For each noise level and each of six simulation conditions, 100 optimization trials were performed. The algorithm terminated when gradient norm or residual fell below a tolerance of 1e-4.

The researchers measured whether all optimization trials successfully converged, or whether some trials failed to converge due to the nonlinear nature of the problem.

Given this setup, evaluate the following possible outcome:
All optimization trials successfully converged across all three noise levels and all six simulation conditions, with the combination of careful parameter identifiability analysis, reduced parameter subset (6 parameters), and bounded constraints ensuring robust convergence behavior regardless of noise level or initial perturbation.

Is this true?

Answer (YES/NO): YES